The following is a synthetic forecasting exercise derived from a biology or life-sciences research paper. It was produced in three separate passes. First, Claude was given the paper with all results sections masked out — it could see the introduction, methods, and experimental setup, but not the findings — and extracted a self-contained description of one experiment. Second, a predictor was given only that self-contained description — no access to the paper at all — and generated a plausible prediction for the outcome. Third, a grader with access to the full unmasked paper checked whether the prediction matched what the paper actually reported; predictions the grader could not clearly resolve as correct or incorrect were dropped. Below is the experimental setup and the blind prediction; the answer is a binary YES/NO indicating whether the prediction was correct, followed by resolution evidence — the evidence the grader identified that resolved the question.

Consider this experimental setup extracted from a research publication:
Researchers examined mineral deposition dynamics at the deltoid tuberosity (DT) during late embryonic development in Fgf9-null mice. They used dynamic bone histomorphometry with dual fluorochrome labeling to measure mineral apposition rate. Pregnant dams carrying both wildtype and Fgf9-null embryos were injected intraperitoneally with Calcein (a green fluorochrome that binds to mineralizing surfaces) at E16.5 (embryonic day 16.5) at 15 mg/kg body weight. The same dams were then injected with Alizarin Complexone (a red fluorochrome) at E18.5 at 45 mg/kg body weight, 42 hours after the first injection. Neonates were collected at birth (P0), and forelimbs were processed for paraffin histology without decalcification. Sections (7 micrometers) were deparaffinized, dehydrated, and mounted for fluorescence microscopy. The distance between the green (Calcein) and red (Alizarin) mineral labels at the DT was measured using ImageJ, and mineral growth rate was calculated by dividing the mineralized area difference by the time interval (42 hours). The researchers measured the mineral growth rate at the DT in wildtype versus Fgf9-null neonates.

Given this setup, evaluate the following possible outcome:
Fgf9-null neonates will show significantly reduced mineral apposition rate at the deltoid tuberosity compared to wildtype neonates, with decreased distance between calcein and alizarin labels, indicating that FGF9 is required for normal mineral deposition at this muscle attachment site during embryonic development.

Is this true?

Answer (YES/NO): NO